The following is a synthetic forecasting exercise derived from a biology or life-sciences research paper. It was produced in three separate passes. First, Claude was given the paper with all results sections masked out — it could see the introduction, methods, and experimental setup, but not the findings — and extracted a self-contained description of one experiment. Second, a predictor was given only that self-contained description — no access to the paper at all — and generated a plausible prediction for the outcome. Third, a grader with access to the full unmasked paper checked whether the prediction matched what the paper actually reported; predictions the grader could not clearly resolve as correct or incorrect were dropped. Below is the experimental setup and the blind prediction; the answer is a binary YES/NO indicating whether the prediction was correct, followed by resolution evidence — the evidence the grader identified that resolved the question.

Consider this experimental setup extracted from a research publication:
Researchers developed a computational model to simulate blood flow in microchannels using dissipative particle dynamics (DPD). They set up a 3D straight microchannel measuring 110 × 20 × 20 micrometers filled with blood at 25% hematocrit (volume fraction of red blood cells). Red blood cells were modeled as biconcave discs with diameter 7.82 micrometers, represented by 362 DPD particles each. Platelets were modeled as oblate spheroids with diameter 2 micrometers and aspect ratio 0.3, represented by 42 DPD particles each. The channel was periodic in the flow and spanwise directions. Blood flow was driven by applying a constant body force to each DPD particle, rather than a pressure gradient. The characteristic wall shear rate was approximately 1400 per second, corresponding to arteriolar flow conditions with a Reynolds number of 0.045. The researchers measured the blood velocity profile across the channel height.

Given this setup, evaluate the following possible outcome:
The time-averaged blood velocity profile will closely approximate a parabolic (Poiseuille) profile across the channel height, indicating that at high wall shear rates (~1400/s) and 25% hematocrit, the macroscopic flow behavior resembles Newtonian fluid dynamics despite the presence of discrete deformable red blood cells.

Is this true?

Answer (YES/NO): NO